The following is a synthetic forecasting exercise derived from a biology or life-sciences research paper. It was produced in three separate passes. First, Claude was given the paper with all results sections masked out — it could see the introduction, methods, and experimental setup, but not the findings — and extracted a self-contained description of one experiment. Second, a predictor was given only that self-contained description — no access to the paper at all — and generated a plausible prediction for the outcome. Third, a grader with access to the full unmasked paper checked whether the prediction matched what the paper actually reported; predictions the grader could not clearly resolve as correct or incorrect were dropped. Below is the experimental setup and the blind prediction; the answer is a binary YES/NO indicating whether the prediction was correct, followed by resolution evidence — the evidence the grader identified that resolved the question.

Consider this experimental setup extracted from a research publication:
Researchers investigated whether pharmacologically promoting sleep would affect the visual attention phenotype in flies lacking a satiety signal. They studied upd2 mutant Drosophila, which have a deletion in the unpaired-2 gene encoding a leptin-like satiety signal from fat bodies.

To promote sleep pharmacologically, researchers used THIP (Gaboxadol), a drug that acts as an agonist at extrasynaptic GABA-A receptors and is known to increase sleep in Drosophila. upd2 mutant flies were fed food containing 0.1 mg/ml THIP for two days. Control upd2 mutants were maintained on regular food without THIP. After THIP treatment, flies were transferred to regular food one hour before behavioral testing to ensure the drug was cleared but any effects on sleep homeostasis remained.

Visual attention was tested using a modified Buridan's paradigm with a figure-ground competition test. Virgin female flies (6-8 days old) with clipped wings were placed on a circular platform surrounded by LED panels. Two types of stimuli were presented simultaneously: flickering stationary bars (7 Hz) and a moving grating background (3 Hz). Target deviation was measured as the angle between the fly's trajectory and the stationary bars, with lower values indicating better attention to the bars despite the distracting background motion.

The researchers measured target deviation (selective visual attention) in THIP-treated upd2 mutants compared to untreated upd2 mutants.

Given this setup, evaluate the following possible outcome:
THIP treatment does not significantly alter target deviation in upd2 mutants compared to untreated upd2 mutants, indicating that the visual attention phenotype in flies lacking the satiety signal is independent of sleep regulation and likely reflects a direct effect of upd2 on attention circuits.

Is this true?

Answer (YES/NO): YES